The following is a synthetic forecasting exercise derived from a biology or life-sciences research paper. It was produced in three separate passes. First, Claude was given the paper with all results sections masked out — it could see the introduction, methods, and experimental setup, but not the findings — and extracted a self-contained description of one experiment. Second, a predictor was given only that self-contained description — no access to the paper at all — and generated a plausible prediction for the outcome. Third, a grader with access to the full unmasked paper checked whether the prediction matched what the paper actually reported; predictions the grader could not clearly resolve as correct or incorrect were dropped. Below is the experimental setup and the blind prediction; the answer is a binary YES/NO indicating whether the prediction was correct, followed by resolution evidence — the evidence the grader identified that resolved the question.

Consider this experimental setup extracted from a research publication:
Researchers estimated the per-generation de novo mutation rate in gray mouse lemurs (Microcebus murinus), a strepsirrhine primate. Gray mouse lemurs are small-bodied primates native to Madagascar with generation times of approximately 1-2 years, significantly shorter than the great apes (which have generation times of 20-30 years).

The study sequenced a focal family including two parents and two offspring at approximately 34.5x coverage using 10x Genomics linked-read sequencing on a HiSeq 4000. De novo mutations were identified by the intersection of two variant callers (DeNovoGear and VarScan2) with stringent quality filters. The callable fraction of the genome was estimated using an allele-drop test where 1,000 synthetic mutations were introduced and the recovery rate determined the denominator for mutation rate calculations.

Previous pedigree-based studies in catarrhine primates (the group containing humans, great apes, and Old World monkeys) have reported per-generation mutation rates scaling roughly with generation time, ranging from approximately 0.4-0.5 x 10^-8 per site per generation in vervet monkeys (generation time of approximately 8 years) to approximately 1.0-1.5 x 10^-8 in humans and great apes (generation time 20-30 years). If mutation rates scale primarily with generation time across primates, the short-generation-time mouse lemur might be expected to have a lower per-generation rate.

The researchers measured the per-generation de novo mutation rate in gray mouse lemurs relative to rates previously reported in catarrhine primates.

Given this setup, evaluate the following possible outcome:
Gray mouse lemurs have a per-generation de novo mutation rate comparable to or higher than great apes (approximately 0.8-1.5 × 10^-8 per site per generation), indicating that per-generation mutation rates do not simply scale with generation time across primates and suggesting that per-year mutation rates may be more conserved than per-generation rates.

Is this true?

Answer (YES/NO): YES